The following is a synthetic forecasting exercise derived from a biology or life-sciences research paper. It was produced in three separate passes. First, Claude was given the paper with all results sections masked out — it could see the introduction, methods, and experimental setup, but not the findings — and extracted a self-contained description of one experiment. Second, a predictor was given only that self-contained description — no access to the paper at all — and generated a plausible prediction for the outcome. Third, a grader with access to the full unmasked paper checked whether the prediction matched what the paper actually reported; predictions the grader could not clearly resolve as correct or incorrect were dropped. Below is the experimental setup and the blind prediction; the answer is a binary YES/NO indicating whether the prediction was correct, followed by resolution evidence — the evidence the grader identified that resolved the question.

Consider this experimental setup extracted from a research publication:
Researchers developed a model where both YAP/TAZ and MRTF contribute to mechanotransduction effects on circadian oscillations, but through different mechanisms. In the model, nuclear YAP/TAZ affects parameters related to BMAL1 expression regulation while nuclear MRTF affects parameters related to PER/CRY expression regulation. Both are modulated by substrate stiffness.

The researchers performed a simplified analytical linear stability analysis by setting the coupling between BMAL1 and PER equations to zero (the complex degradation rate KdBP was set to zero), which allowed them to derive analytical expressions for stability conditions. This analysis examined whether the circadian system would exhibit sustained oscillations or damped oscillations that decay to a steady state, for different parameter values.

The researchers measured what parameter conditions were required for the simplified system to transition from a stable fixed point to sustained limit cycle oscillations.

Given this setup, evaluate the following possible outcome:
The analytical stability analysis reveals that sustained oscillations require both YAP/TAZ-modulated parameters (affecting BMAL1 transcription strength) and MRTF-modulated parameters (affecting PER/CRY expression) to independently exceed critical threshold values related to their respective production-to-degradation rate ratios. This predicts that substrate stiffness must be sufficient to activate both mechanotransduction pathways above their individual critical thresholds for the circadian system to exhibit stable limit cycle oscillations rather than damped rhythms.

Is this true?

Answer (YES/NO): NO